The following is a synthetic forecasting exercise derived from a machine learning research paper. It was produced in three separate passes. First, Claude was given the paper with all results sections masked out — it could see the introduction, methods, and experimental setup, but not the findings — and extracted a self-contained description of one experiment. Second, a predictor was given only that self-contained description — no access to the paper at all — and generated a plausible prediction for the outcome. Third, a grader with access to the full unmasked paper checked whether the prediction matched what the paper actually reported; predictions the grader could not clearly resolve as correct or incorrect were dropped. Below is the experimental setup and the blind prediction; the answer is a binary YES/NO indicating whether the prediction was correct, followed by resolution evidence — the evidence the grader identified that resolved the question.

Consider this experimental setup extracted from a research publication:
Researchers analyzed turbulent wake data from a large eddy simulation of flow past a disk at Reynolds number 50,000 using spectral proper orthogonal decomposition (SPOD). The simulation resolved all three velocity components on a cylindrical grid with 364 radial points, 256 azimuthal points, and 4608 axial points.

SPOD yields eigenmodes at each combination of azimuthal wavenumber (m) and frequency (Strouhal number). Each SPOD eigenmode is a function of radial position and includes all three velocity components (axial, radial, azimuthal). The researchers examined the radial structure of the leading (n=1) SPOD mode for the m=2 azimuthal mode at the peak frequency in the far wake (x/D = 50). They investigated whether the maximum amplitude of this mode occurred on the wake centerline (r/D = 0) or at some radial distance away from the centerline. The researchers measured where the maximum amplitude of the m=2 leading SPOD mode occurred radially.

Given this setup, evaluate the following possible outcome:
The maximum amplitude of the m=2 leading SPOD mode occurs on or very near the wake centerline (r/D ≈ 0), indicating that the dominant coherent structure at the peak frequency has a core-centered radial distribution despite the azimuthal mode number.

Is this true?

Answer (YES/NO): NO